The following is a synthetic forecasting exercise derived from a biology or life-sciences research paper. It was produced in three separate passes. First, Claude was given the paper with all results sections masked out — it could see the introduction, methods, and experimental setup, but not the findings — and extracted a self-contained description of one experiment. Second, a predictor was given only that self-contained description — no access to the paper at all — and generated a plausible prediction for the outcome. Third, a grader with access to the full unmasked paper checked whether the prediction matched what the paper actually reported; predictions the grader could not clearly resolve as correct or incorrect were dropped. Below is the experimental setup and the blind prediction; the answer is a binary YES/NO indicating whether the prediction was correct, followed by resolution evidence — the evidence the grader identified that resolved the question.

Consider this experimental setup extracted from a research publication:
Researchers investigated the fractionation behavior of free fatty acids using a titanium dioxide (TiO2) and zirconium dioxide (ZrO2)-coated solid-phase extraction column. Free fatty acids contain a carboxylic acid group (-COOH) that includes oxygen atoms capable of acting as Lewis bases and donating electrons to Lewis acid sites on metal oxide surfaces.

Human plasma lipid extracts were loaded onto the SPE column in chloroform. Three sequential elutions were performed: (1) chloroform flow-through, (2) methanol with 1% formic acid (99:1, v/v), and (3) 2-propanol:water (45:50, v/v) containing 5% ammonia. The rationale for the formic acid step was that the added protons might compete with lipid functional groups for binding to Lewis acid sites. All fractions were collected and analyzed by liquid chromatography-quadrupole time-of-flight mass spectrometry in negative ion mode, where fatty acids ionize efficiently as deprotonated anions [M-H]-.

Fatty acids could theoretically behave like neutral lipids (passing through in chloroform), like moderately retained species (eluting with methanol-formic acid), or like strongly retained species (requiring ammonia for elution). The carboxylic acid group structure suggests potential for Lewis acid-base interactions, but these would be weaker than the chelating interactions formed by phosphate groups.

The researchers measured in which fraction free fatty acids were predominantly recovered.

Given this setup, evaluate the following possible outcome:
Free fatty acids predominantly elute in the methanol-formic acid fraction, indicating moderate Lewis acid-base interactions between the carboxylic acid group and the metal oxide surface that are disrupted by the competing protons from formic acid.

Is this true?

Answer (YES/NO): YES